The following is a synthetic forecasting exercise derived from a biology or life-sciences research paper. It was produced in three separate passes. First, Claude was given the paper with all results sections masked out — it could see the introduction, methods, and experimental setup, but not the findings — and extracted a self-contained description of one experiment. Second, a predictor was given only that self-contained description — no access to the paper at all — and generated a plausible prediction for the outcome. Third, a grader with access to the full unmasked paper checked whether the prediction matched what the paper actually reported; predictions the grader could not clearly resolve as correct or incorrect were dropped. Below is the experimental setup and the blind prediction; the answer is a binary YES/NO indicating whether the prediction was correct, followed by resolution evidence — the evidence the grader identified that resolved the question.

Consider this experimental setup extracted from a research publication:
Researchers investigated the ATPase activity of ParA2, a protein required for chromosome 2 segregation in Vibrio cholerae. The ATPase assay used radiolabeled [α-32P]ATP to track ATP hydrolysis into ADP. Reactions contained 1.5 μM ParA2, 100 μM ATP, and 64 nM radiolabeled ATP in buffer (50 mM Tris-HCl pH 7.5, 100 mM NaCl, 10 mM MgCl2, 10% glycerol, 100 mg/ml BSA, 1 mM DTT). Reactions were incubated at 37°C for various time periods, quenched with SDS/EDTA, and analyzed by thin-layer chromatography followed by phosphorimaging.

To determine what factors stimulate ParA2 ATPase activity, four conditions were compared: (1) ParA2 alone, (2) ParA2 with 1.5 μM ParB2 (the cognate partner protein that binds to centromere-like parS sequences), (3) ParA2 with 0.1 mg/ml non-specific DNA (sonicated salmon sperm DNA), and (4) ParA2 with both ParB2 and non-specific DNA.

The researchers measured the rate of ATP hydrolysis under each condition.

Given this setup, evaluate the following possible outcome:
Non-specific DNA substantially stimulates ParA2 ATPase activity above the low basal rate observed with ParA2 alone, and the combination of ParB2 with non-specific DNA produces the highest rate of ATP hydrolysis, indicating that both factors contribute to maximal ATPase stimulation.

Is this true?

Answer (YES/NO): YES